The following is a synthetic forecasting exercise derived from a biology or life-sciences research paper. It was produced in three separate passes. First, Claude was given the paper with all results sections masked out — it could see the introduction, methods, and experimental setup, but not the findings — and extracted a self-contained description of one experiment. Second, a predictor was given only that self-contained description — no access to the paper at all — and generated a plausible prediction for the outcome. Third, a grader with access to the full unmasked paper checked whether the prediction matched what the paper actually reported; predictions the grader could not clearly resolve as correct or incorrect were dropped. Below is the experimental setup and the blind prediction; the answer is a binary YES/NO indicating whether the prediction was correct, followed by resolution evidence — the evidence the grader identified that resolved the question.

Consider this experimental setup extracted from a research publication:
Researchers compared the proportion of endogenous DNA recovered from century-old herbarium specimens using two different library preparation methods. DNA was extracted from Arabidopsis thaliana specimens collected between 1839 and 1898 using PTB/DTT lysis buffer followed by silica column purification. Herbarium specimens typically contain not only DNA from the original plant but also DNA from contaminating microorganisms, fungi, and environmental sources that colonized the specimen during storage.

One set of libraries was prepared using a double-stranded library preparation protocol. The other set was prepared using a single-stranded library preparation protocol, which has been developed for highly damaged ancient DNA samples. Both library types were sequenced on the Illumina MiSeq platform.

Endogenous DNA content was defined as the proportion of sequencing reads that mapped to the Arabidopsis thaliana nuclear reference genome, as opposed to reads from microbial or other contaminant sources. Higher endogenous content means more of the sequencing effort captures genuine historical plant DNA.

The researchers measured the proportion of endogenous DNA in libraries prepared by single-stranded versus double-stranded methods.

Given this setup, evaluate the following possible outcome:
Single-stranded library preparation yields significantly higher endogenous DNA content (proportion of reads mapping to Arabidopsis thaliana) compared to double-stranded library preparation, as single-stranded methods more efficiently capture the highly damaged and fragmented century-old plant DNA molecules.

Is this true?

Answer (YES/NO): NO